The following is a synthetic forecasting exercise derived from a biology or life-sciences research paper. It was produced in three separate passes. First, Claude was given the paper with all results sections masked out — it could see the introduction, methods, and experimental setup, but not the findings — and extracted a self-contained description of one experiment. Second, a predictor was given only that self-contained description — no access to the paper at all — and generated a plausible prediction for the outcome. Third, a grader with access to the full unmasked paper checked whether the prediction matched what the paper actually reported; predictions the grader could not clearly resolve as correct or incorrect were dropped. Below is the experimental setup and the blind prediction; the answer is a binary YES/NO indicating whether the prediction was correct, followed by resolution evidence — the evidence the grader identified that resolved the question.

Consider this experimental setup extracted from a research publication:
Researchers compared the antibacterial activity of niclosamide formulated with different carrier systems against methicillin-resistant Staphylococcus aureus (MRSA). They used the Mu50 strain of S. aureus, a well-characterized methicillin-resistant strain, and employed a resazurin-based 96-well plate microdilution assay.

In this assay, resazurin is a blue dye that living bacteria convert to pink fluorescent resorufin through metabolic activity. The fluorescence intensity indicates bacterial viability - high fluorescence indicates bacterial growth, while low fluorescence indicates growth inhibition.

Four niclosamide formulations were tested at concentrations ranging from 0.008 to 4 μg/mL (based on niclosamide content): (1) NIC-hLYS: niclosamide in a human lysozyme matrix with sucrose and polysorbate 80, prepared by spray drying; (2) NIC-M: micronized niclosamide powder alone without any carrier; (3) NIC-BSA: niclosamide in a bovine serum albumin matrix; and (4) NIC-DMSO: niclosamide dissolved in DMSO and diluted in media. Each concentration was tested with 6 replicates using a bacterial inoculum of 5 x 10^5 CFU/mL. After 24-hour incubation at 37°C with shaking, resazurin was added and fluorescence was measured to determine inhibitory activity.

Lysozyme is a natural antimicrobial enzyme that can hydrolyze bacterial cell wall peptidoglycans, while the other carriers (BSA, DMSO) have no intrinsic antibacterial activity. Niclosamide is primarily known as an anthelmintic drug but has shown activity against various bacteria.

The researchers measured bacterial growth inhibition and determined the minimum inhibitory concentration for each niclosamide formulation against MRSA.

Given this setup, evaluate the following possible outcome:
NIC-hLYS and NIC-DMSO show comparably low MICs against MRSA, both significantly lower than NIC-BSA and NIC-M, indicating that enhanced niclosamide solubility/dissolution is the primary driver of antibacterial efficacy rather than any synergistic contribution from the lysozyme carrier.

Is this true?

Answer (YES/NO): NO